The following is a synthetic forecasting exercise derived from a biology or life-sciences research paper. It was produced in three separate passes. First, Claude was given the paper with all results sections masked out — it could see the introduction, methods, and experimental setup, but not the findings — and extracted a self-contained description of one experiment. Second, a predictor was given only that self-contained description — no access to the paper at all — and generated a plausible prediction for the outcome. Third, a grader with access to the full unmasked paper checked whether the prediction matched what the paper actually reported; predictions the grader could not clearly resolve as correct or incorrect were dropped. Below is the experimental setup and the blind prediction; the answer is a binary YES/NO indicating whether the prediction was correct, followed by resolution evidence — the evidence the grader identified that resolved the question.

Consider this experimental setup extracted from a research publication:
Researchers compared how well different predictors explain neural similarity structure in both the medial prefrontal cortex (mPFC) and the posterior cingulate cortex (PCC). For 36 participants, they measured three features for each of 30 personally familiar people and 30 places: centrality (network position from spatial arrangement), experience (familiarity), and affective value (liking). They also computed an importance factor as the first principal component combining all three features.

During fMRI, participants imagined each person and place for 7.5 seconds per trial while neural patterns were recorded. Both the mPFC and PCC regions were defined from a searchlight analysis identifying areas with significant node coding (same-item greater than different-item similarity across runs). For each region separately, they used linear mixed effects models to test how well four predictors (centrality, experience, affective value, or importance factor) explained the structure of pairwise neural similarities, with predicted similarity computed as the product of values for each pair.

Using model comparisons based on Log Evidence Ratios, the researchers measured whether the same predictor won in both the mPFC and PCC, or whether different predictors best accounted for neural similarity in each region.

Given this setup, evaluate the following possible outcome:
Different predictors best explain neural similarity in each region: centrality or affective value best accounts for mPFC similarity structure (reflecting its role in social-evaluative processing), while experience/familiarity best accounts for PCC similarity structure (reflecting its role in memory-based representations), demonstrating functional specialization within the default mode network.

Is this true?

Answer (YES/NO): NO